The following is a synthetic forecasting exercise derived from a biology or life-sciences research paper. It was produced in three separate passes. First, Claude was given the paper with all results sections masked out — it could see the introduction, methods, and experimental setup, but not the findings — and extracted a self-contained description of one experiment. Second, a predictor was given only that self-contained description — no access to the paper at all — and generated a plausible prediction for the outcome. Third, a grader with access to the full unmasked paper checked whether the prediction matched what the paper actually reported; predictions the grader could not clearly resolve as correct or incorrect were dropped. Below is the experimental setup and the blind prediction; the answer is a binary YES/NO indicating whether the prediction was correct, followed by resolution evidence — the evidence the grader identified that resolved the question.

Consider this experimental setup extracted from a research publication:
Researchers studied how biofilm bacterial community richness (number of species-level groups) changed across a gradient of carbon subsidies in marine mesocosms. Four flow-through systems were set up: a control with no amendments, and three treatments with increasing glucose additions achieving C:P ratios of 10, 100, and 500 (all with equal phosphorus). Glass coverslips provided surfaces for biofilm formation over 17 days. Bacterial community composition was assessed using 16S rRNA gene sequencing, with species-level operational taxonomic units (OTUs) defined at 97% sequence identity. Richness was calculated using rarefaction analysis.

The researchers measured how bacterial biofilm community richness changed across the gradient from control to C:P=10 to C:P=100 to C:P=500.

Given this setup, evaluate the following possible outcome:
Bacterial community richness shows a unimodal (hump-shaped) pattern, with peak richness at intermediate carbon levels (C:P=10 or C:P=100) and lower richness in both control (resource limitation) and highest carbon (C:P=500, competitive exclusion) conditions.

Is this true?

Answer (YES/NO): YES